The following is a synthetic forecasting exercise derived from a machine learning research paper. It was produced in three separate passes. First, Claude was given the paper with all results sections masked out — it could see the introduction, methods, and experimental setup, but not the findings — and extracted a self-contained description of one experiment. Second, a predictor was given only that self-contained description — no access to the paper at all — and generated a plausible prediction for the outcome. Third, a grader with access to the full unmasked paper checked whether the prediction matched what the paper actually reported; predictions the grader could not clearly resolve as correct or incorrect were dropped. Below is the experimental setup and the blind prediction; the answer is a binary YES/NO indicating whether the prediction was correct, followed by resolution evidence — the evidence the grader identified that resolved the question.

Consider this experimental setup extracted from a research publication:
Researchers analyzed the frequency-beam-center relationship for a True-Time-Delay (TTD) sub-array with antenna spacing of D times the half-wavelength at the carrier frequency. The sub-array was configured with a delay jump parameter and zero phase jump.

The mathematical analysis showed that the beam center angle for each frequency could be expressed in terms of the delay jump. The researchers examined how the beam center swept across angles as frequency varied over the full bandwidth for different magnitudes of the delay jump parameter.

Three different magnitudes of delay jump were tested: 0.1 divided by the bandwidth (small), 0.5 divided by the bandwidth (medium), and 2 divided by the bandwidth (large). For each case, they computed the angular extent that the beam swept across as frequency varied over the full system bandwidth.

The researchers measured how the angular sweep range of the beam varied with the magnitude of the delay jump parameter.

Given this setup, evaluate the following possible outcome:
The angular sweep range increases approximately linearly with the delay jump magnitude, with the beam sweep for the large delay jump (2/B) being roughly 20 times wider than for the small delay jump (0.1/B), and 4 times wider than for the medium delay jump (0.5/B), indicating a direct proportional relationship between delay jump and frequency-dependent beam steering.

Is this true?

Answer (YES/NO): NO